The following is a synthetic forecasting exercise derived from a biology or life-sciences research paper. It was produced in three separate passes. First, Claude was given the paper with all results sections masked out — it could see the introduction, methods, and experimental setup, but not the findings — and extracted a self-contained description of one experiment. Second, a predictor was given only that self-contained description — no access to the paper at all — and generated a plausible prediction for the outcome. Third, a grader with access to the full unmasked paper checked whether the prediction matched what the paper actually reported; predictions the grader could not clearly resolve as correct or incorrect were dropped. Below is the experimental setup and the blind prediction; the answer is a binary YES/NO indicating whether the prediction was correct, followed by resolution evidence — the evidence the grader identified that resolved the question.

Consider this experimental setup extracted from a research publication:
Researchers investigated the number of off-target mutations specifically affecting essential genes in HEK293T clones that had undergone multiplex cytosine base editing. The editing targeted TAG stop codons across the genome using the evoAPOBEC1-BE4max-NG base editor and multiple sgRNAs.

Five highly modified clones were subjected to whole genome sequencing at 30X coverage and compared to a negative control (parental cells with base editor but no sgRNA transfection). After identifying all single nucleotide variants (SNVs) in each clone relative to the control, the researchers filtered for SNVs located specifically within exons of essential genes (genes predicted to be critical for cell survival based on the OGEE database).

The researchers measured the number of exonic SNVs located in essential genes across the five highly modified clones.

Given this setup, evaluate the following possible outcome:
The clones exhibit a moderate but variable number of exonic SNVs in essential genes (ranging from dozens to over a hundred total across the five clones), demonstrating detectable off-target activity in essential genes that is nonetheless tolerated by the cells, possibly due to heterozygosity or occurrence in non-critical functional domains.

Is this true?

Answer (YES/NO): NO